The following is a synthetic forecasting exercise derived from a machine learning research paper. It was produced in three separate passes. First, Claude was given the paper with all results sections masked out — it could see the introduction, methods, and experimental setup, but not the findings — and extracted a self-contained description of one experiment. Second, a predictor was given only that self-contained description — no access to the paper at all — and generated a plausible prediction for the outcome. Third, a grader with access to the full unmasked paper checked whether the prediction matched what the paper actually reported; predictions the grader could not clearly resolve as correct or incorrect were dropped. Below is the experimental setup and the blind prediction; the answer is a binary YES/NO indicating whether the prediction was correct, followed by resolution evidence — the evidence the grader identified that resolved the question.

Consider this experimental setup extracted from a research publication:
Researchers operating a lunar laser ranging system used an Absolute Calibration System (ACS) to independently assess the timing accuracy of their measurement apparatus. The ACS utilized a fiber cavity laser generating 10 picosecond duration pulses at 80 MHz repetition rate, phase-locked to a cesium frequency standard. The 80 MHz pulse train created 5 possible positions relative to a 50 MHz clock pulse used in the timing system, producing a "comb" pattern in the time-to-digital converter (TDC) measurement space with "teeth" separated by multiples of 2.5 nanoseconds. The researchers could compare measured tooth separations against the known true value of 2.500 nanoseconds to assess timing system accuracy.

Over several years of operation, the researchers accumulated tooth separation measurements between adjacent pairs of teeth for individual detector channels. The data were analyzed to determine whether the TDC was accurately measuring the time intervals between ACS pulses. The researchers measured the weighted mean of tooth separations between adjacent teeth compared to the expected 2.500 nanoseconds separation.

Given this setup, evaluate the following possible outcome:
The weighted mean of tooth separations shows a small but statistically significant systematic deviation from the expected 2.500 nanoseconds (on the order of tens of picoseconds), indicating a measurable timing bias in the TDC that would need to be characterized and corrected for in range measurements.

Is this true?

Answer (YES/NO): YES